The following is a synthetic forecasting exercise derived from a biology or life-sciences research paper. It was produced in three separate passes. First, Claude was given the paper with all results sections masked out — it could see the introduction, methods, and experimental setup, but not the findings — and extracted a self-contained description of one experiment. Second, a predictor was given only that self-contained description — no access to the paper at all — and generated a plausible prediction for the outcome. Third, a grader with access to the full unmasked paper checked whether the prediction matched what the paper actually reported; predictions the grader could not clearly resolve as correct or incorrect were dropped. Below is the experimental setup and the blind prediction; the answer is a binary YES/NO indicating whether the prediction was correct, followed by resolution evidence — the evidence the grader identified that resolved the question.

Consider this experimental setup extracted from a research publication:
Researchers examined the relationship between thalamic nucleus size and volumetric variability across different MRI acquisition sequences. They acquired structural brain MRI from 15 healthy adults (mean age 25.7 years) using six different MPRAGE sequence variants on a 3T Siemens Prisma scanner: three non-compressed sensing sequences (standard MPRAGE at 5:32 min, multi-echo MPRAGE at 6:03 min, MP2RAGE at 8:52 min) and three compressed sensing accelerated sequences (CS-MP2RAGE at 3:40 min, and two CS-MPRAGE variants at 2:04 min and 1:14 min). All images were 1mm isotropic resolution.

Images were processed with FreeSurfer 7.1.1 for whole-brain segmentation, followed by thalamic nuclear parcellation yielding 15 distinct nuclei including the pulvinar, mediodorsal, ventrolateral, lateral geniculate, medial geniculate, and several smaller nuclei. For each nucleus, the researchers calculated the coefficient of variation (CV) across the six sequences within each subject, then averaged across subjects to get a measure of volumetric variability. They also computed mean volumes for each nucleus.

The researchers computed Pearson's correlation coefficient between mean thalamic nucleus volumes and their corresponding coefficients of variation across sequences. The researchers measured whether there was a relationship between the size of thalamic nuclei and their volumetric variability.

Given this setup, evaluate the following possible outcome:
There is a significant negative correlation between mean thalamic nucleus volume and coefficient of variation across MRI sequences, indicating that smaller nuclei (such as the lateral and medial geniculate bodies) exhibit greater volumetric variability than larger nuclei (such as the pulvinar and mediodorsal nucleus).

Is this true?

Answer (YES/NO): YES